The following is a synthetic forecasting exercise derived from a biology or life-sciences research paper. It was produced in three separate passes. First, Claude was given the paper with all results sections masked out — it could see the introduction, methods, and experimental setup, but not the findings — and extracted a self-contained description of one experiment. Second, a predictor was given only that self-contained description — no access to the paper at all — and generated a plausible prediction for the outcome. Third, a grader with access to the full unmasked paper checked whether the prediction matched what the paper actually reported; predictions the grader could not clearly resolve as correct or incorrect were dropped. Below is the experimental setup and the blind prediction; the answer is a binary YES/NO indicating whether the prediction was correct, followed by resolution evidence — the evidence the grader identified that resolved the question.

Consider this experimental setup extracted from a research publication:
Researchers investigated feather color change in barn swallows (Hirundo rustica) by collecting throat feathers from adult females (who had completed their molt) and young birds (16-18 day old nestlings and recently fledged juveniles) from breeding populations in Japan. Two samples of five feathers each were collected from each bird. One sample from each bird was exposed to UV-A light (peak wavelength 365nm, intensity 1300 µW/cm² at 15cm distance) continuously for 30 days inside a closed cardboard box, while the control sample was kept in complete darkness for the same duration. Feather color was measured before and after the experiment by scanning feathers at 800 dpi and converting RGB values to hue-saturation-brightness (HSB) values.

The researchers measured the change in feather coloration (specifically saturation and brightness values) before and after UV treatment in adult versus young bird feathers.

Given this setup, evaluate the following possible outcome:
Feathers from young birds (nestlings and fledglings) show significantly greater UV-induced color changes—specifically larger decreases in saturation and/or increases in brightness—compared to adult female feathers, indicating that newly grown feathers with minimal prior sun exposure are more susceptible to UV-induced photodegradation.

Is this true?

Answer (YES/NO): NO